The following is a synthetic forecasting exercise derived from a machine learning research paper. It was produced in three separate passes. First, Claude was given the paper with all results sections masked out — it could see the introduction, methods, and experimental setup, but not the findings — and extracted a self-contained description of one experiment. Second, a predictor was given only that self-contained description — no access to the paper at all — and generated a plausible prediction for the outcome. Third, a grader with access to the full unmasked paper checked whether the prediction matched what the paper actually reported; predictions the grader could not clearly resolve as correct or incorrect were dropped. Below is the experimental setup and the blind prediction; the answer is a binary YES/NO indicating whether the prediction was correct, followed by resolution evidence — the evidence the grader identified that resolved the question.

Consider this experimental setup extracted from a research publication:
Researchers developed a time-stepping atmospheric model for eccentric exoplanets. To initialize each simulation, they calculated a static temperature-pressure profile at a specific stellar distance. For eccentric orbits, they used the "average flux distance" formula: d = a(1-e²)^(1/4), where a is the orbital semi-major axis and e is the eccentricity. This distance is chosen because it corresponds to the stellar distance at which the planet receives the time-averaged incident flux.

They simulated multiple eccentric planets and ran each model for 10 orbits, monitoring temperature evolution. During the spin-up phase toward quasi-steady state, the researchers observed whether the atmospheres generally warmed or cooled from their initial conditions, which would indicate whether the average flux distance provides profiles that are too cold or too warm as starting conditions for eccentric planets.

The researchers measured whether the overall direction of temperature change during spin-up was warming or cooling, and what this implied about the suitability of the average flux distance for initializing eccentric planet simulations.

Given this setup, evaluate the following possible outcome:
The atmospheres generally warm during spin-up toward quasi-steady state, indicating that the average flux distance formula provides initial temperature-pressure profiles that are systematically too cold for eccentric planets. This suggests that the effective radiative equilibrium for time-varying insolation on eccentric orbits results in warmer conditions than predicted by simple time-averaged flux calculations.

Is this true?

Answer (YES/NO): YES